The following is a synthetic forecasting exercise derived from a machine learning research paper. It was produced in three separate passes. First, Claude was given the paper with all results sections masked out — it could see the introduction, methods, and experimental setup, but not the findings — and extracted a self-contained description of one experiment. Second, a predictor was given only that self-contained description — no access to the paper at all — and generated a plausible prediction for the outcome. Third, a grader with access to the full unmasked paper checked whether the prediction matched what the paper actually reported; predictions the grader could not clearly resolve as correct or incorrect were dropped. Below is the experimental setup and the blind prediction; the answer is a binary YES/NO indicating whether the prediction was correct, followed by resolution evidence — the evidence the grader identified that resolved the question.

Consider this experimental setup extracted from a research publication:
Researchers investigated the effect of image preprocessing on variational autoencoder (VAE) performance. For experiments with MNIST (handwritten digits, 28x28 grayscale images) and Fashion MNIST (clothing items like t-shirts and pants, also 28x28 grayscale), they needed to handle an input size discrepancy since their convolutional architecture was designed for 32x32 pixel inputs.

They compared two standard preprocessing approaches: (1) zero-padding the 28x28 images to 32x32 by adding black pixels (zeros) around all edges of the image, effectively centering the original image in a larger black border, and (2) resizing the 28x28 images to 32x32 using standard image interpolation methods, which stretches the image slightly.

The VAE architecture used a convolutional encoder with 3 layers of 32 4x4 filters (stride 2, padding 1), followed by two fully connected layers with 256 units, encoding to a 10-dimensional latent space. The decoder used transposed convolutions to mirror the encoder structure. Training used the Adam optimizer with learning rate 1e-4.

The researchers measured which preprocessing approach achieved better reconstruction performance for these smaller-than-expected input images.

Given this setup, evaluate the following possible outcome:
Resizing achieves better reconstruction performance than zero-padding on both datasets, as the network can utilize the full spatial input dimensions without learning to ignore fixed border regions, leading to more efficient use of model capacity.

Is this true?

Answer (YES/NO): NO